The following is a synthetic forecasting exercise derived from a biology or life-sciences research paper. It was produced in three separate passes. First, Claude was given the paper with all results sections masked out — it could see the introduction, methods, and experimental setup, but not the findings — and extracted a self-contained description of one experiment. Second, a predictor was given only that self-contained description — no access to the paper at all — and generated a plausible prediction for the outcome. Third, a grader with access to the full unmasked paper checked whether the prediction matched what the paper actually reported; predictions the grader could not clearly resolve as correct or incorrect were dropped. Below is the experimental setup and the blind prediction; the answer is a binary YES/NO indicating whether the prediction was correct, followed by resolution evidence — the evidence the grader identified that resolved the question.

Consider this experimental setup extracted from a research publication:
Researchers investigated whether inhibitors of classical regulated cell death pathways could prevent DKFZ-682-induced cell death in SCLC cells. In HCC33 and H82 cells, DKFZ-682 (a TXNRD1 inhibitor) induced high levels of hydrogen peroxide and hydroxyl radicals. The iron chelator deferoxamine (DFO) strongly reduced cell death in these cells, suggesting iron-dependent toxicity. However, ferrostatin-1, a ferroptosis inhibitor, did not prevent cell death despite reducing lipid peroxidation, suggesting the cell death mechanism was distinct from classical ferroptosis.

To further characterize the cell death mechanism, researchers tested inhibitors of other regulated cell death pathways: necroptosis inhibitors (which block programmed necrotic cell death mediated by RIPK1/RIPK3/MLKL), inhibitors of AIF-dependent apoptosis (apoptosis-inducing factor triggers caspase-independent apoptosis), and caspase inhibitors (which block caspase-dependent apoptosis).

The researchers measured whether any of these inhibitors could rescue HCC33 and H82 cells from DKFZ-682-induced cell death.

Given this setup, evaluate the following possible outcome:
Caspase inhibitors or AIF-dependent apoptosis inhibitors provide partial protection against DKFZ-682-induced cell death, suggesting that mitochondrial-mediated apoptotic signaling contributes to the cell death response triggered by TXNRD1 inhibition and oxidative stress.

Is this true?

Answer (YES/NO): NO